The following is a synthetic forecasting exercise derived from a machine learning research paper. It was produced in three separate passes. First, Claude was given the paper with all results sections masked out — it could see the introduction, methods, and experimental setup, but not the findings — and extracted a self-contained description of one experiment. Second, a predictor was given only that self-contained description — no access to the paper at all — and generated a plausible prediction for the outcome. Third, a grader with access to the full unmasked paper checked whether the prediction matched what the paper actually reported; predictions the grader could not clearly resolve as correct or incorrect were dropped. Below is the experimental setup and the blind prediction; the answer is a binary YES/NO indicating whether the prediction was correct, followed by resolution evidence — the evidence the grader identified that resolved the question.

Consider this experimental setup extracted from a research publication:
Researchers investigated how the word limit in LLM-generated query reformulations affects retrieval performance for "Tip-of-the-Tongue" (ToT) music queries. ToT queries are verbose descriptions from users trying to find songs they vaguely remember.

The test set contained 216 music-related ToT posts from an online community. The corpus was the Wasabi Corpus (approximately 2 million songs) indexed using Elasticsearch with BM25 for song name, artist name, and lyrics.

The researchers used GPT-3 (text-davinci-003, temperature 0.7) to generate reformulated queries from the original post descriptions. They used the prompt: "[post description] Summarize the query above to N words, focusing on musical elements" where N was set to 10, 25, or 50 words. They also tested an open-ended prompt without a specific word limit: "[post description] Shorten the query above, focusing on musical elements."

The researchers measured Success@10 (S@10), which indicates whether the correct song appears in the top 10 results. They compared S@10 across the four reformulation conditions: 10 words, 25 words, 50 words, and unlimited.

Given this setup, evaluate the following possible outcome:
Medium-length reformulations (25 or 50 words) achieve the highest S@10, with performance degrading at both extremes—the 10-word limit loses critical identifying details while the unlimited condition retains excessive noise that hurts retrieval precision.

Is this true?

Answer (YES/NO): YES